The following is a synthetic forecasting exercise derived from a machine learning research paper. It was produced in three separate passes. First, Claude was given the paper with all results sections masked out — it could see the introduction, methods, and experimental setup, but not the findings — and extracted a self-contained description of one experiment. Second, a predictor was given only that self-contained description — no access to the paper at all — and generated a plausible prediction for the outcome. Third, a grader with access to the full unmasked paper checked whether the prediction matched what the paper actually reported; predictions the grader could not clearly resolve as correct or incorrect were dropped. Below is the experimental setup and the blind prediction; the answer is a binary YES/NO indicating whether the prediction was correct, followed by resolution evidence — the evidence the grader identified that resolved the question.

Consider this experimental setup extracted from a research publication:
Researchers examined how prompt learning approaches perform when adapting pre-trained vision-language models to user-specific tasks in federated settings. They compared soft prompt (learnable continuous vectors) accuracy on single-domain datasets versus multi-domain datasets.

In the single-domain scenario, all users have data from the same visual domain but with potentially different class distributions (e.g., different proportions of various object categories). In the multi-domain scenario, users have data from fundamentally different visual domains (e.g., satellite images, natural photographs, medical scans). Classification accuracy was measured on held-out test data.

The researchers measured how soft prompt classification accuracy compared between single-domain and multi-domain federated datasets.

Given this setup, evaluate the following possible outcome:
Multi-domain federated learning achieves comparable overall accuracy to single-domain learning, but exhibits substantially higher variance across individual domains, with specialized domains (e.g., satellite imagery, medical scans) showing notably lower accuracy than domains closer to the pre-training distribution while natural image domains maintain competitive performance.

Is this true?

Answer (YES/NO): NO